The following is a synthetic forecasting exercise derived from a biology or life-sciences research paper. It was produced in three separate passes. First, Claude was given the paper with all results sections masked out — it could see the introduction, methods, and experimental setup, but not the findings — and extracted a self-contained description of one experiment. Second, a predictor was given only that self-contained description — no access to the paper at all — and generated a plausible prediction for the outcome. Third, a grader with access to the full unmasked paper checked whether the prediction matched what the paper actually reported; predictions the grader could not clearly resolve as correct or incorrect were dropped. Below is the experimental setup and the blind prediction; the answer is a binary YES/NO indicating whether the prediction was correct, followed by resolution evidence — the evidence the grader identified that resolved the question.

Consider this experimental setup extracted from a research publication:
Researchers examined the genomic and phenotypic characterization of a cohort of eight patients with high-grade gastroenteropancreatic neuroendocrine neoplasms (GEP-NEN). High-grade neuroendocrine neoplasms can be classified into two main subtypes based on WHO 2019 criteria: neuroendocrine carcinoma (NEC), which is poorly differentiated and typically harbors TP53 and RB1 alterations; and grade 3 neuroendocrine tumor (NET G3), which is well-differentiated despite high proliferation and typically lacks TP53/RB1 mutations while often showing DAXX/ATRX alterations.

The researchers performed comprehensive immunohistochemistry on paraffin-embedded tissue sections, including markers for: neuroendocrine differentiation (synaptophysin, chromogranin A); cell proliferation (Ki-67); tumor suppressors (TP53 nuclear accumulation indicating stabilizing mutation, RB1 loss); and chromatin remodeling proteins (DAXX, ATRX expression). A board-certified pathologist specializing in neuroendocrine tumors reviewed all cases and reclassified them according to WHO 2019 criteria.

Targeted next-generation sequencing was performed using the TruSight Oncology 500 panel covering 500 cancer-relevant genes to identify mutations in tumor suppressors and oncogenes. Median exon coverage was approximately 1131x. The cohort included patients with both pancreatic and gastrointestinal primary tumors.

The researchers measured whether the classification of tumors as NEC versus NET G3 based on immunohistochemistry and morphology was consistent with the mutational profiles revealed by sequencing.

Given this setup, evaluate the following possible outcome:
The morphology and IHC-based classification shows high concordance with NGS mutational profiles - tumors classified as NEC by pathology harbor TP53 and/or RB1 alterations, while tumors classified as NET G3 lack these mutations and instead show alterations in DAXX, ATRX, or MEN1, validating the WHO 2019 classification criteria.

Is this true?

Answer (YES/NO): YES